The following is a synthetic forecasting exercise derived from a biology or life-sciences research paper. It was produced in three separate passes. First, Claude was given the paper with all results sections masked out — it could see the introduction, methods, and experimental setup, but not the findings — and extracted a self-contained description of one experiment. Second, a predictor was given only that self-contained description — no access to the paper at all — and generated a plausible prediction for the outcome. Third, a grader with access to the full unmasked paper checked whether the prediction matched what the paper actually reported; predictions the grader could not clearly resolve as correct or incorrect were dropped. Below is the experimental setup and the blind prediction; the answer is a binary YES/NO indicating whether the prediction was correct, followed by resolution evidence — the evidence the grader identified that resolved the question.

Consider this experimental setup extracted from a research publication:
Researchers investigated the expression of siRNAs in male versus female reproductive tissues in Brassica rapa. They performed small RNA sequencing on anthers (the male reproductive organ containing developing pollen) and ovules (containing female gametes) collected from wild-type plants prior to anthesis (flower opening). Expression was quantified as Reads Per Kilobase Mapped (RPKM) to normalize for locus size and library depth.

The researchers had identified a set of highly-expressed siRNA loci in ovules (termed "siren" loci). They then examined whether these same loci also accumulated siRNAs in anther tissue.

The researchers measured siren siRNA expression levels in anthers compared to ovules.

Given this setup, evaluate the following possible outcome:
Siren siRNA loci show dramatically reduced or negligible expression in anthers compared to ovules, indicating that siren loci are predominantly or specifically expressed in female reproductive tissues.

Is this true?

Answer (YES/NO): YES